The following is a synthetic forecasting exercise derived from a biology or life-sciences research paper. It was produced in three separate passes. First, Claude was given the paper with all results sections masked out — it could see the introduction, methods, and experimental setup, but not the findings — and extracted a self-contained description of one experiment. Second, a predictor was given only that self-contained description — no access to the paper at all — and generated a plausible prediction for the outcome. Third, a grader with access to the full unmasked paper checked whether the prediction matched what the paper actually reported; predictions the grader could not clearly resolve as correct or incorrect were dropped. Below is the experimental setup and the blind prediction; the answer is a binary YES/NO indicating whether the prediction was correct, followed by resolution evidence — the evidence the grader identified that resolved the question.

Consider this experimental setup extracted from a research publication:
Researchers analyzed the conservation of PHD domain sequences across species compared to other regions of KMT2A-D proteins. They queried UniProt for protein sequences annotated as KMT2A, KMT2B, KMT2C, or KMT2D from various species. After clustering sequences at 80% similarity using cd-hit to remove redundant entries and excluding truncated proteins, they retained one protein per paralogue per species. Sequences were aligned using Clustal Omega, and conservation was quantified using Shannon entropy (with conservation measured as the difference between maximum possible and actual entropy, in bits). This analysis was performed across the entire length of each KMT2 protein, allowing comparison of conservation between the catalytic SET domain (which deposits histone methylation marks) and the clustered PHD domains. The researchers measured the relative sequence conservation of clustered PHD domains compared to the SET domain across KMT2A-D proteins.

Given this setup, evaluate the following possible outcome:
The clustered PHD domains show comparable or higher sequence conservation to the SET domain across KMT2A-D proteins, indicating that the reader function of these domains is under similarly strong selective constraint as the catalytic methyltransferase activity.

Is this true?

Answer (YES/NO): YES